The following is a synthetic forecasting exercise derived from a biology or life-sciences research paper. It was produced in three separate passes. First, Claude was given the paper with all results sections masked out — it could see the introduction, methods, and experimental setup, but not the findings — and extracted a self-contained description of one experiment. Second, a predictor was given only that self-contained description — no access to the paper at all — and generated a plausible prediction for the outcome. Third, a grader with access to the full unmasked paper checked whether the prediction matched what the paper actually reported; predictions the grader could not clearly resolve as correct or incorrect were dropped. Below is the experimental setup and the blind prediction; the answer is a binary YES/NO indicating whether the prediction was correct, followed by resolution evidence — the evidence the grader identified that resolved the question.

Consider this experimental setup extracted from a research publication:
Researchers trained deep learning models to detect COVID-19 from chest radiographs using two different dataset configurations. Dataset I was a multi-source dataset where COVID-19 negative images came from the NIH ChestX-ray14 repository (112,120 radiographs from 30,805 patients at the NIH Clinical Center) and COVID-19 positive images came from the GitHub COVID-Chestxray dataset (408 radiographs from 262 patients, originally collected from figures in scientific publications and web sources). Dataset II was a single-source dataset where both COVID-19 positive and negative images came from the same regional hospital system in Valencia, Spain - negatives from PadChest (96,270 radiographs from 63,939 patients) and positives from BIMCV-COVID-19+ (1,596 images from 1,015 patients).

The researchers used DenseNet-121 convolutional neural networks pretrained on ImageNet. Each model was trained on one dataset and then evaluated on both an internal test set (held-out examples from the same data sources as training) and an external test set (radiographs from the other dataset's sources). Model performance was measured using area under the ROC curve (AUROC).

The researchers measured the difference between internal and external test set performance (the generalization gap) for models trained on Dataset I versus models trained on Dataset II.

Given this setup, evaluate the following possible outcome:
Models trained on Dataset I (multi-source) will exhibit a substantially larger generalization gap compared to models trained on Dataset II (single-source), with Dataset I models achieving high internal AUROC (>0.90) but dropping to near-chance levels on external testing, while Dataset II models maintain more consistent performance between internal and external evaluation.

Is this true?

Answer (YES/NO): NO